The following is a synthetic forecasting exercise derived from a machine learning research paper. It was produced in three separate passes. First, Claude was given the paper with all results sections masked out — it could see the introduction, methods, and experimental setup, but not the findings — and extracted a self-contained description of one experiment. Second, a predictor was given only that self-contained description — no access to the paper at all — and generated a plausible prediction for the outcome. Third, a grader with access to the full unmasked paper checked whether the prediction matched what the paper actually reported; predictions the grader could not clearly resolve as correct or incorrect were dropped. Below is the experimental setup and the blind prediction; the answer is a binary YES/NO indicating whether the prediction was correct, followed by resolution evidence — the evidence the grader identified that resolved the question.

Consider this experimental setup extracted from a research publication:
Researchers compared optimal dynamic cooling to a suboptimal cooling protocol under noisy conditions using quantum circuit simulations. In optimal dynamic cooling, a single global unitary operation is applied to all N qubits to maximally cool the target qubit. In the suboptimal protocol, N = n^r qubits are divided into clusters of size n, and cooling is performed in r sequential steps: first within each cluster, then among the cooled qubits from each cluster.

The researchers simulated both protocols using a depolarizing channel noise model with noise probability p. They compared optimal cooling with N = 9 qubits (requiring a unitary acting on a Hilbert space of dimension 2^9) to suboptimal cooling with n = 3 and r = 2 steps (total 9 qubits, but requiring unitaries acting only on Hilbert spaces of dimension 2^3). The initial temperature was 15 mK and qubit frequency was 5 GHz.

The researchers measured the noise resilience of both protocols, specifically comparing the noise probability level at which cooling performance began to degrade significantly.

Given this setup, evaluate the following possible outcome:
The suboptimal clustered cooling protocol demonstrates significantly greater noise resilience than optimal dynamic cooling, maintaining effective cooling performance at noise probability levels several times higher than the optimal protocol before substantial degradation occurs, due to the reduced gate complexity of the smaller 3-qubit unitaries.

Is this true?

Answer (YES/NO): YES